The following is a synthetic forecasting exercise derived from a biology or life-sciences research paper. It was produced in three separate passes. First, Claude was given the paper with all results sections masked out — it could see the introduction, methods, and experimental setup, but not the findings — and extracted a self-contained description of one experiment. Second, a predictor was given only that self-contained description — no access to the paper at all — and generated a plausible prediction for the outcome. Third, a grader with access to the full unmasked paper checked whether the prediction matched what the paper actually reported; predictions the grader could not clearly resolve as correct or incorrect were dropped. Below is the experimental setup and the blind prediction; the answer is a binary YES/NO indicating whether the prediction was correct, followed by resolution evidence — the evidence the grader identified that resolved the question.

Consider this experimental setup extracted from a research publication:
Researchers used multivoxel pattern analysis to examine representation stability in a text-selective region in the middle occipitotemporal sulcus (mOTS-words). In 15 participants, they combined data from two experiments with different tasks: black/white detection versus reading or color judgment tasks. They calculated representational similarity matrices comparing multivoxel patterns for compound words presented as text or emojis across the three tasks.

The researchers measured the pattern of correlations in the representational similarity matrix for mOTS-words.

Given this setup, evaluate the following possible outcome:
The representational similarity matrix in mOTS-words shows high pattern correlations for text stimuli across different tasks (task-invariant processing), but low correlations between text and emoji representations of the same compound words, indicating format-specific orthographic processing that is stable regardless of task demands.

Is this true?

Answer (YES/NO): NO